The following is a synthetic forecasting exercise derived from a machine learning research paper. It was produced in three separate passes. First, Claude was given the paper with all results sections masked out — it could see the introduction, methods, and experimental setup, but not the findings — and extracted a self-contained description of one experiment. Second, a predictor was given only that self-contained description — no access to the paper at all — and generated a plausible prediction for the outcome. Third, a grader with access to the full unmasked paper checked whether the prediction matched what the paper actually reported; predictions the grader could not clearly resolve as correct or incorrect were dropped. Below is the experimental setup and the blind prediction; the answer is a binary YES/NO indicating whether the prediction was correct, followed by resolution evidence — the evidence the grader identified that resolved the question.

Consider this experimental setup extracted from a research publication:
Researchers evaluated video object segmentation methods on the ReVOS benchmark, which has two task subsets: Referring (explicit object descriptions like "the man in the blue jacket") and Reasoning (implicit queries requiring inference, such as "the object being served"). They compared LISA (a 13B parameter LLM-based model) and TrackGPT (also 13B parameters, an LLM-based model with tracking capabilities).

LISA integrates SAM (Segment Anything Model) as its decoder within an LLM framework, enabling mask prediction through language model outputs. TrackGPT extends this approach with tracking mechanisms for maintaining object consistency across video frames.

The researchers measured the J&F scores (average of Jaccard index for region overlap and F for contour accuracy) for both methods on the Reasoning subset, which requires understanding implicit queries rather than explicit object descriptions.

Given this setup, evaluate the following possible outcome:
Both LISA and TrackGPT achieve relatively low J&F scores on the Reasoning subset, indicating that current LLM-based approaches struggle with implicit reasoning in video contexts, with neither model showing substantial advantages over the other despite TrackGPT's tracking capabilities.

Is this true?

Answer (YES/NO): NO